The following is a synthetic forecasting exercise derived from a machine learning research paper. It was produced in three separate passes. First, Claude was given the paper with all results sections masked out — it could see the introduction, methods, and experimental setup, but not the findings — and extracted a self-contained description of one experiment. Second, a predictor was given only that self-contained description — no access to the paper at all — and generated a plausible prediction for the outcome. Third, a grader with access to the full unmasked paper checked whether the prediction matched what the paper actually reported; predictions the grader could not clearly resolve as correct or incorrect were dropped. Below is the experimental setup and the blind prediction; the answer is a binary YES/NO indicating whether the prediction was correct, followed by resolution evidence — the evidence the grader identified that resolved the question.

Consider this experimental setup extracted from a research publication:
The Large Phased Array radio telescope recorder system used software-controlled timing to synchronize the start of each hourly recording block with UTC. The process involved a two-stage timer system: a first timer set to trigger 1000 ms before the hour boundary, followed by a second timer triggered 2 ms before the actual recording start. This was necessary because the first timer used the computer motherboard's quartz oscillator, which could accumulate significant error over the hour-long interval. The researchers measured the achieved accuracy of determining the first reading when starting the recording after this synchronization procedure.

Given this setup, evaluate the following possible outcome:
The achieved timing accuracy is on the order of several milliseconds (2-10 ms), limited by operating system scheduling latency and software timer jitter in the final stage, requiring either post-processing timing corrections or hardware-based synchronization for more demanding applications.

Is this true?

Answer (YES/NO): YES